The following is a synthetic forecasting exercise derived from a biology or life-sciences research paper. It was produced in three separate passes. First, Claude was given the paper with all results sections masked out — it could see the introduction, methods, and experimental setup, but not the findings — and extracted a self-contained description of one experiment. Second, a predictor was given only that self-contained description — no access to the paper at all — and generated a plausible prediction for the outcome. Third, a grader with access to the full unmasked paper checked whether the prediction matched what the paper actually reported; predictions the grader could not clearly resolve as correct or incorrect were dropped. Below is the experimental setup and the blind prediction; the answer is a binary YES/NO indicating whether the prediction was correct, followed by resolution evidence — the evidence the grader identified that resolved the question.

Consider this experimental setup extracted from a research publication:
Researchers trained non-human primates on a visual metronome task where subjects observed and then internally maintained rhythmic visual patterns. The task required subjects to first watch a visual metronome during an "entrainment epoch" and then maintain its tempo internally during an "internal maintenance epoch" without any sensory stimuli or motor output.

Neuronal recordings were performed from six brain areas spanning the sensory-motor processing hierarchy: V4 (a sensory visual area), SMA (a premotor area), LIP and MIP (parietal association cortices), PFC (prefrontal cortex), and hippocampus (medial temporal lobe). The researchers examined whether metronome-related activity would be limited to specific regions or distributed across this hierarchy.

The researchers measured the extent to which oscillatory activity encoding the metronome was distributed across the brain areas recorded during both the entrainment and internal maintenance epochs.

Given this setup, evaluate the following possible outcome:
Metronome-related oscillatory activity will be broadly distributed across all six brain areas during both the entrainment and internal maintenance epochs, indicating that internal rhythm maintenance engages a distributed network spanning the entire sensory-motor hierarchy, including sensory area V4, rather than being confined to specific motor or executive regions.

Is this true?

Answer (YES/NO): YES